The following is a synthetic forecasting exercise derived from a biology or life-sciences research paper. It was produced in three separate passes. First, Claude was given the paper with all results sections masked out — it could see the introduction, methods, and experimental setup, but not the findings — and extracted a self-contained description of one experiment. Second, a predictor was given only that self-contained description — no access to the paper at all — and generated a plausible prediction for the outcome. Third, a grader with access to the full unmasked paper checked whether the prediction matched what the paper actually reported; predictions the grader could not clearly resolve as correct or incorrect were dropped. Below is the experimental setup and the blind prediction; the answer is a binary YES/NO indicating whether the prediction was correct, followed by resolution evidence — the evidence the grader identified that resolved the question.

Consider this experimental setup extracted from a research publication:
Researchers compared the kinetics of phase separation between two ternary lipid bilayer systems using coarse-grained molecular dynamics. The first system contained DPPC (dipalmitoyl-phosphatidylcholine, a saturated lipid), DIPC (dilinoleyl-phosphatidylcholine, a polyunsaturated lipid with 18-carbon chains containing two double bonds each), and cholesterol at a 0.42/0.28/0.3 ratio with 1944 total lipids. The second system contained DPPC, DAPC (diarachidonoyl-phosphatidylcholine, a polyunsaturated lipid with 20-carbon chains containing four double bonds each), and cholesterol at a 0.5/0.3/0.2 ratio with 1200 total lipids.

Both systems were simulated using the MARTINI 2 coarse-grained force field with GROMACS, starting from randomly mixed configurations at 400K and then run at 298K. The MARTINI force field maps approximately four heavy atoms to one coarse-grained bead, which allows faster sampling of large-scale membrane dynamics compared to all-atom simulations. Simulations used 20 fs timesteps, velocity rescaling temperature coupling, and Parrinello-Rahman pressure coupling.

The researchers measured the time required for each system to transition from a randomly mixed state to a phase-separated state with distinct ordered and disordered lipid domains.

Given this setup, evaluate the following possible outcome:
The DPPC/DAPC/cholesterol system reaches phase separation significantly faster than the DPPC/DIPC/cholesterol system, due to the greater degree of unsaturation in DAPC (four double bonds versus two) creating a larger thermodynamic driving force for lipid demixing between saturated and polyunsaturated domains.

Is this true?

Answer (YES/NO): YES